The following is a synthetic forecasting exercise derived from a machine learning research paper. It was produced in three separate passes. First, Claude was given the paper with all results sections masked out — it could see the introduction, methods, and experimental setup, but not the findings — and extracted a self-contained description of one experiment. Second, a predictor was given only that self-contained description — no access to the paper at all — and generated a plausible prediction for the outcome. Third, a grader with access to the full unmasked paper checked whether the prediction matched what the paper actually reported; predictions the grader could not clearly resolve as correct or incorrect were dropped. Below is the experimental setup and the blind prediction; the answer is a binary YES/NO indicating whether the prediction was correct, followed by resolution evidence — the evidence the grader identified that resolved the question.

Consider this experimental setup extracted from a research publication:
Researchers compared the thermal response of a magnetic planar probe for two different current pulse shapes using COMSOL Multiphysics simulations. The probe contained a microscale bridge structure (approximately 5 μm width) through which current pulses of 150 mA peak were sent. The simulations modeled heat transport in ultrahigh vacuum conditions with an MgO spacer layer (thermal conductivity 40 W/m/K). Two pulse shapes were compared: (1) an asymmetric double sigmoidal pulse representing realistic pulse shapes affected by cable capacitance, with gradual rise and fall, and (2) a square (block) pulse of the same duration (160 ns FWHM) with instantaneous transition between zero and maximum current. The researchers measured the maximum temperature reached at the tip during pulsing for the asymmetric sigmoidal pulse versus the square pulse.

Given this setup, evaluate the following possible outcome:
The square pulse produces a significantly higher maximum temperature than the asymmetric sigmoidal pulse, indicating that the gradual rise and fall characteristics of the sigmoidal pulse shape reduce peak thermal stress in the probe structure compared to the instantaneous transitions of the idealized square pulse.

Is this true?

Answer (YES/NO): YES